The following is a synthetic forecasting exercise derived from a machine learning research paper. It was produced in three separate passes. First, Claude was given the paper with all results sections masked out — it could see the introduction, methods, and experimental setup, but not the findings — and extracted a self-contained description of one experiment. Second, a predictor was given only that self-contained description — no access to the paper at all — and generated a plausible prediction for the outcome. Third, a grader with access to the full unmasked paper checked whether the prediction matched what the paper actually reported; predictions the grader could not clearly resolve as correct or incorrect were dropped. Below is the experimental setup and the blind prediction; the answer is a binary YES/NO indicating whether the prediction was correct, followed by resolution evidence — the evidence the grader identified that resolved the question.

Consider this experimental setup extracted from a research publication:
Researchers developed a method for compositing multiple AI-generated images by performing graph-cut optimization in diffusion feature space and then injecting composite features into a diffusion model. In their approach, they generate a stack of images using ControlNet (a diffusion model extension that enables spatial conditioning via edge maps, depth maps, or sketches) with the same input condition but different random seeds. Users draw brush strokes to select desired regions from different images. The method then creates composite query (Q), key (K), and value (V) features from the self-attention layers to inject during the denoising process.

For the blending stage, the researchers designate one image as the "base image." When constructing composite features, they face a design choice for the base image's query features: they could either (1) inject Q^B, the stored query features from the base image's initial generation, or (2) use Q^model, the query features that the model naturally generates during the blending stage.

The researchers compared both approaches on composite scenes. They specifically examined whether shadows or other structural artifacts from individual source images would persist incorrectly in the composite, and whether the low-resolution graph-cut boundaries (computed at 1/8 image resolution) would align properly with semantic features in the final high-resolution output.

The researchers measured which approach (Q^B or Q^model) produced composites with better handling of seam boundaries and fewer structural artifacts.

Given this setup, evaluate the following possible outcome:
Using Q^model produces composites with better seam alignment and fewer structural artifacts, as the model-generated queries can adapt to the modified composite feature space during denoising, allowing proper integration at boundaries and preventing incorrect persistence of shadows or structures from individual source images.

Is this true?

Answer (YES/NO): YES